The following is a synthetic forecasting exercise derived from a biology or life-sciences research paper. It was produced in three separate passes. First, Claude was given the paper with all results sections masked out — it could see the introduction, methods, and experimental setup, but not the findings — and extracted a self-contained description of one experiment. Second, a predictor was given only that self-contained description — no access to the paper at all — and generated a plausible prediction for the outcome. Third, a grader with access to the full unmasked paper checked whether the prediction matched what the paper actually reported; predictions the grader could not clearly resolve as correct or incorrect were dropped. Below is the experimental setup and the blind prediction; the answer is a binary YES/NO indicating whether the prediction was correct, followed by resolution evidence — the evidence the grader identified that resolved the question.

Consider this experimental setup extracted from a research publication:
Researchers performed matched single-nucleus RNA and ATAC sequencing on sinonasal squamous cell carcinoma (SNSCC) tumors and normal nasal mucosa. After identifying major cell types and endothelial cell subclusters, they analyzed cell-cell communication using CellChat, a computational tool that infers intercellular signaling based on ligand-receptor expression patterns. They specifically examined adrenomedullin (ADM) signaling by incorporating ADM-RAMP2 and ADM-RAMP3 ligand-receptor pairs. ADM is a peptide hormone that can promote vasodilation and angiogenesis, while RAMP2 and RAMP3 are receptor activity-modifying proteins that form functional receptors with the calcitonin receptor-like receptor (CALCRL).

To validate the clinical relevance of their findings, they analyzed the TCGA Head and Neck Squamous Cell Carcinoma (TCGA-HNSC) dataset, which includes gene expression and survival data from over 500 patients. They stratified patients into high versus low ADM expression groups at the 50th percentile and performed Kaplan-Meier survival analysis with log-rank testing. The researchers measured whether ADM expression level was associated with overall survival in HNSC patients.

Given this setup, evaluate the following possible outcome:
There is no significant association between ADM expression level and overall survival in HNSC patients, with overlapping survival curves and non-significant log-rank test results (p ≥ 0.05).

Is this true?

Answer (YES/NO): NO